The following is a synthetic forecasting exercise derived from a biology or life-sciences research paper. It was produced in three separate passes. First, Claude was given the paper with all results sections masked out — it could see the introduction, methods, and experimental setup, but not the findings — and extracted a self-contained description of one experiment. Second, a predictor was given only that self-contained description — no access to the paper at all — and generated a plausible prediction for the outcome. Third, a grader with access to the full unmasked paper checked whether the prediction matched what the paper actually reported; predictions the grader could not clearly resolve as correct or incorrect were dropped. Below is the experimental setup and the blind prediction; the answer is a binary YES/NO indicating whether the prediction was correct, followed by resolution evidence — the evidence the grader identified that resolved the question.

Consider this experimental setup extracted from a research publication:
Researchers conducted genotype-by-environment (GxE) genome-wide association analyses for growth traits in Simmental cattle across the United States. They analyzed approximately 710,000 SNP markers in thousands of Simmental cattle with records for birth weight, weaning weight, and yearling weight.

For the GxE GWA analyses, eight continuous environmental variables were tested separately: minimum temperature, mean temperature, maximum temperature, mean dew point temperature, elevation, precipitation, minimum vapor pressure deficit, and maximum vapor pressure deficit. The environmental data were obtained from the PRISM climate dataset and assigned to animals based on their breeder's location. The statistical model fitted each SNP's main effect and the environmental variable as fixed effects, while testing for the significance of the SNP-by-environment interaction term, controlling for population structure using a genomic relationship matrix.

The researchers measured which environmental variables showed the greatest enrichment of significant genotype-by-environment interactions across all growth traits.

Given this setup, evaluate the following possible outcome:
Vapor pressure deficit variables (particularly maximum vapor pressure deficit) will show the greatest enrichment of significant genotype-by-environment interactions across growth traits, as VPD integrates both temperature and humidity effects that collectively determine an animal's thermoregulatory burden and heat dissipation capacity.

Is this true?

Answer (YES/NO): NO